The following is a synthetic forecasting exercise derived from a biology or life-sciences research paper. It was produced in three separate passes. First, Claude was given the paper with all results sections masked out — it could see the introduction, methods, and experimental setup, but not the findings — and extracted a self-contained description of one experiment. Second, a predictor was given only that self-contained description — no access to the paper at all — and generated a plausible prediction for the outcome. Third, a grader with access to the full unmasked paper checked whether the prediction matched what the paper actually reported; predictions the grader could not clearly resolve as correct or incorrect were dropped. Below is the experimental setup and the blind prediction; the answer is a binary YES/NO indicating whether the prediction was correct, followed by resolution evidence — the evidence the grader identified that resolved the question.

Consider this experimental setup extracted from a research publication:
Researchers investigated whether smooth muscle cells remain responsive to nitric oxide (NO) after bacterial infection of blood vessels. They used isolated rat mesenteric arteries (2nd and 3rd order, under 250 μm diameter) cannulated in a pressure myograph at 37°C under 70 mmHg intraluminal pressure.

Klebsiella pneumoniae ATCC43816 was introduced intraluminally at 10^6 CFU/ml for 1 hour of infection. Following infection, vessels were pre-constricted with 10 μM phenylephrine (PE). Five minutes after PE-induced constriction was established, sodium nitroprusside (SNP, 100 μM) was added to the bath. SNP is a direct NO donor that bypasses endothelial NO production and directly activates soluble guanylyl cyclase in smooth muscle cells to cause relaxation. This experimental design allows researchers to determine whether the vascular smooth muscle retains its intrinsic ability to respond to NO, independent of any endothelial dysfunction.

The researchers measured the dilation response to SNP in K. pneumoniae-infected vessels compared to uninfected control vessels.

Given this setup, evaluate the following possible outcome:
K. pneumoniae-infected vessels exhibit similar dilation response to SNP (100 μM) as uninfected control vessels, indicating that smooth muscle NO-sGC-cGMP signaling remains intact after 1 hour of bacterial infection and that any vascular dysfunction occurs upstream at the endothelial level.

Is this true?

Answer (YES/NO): YES